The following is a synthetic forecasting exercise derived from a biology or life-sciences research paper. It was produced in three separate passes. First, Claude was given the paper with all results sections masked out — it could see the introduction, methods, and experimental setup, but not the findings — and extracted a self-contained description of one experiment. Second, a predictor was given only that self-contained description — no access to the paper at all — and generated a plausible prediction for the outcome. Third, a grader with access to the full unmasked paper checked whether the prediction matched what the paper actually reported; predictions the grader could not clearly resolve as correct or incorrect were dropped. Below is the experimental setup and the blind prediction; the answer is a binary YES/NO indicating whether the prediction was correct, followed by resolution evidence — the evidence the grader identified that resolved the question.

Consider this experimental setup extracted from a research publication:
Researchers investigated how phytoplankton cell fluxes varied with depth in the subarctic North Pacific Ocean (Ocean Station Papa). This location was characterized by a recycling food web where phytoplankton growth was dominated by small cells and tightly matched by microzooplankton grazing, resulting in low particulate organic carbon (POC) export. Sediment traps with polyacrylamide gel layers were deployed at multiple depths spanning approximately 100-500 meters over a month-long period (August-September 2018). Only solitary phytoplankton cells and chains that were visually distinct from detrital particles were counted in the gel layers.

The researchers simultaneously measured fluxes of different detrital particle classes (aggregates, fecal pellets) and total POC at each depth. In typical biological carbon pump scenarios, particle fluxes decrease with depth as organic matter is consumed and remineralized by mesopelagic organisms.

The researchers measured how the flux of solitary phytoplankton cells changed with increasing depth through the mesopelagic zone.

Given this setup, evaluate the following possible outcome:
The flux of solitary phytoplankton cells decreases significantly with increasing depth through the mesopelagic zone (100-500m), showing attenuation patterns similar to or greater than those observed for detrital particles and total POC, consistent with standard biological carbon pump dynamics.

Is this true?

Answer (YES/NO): NO